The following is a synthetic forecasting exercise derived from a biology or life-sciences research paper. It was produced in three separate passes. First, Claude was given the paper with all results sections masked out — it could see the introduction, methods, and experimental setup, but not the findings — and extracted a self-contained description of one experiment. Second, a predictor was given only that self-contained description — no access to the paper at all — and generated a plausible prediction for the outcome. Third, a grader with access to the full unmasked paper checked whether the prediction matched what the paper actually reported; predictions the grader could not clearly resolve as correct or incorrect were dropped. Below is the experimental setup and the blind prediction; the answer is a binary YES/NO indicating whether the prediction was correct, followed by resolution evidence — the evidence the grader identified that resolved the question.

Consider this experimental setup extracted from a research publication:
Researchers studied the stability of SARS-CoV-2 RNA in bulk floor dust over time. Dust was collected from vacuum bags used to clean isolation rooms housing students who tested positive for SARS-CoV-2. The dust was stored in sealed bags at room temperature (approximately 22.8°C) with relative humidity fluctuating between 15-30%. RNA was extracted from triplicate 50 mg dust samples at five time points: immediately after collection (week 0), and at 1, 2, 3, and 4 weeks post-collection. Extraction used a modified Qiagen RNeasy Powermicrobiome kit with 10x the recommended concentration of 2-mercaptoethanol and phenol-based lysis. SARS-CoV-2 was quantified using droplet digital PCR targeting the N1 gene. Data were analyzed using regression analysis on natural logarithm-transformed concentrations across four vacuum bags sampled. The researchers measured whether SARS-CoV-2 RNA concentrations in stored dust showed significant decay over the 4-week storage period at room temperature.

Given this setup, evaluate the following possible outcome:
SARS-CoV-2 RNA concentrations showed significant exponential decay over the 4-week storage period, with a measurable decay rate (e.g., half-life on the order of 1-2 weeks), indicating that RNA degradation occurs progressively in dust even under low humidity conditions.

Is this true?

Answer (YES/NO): NO